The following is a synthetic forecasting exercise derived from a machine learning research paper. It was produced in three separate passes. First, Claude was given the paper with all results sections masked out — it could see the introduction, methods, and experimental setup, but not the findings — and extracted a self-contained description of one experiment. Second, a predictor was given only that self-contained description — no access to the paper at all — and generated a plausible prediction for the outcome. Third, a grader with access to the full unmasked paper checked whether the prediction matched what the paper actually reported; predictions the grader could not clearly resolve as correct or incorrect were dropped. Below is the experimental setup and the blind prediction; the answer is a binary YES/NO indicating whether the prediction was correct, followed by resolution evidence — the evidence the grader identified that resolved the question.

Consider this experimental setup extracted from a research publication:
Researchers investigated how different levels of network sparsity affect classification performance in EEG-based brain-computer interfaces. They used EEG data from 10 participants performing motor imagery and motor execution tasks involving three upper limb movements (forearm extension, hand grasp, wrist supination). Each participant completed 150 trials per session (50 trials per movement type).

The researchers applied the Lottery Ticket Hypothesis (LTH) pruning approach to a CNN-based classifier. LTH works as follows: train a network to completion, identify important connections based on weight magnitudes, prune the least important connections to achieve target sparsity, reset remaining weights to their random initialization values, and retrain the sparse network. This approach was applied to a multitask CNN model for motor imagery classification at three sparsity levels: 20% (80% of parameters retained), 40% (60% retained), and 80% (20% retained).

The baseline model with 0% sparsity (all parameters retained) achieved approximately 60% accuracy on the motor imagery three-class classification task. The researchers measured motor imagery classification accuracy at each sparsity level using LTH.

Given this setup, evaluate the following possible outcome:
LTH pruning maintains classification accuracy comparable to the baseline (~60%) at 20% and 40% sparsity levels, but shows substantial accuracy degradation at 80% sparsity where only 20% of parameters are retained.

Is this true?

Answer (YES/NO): NO